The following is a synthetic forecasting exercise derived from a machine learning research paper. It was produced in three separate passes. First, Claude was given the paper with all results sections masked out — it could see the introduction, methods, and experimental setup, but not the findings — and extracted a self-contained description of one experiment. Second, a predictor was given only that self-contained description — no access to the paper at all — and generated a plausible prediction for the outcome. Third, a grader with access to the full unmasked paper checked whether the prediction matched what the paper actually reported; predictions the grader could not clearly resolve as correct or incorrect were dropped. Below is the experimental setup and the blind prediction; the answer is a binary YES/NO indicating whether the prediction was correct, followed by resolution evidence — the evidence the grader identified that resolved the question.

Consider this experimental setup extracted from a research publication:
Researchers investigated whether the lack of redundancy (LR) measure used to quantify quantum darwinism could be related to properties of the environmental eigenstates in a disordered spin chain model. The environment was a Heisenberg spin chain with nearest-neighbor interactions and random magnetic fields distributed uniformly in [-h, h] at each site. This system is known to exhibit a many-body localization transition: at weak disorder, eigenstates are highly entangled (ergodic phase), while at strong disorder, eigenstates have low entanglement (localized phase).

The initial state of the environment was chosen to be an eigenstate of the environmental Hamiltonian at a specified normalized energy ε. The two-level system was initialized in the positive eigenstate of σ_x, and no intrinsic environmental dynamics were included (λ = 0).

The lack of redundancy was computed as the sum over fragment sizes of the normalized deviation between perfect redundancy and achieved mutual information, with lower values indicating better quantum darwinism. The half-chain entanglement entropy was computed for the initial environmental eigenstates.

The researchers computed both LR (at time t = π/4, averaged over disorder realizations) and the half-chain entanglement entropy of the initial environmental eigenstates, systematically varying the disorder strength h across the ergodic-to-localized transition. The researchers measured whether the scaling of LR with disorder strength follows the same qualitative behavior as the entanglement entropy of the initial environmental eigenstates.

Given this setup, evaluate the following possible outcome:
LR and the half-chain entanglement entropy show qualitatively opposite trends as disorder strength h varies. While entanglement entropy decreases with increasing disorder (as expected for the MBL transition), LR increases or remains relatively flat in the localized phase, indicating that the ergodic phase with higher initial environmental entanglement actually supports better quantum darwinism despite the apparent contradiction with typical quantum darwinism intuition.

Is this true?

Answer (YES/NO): NO